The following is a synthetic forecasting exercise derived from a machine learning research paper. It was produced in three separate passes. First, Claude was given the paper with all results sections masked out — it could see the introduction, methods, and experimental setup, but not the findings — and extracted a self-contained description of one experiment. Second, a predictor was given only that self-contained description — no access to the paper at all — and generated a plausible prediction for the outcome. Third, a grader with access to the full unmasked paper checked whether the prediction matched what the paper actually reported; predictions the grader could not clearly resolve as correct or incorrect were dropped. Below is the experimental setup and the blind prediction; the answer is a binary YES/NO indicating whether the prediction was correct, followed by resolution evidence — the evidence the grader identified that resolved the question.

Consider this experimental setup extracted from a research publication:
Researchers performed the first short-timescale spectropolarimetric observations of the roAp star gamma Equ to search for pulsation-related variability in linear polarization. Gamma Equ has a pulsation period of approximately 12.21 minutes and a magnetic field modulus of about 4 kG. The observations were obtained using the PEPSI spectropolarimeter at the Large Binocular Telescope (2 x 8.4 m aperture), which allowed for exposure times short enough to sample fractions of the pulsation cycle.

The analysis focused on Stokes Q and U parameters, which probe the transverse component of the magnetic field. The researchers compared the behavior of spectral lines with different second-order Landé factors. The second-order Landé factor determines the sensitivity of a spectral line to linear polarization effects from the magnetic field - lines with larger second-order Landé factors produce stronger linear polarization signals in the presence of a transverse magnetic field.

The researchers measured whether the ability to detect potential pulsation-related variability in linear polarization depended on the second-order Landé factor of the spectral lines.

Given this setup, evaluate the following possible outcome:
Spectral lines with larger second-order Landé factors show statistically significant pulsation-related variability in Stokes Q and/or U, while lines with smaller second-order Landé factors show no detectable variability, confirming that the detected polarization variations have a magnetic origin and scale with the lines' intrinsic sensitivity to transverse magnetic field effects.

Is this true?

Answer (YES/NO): YES